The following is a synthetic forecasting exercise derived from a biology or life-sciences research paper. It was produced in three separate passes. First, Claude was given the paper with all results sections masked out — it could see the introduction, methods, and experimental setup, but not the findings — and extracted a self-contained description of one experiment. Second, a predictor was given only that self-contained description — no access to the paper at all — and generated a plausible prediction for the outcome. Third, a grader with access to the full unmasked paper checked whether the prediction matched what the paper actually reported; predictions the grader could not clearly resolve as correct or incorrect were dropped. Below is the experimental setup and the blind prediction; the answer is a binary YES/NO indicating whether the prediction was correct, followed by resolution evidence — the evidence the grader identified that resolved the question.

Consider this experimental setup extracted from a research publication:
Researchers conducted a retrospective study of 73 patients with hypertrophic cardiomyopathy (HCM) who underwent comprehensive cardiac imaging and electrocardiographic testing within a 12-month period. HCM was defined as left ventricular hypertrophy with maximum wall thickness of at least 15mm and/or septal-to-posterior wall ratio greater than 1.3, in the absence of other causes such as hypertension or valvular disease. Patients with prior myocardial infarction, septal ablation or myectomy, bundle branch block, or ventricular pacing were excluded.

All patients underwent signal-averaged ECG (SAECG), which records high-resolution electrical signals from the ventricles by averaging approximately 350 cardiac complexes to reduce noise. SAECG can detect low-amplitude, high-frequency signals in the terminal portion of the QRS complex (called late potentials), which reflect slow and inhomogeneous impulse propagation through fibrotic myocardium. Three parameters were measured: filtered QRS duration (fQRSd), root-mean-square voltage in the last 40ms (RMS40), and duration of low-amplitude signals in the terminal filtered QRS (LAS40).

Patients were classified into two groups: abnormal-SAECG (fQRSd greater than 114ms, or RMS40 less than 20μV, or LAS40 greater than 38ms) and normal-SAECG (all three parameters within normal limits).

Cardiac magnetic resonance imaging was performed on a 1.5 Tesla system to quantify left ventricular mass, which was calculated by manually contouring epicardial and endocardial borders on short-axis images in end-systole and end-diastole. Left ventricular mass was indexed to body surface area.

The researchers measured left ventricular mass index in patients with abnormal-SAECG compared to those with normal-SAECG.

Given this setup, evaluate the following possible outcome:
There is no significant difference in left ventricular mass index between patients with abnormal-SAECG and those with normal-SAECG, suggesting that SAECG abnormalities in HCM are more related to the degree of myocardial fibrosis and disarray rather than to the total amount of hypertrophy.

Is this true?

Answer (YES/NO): NO